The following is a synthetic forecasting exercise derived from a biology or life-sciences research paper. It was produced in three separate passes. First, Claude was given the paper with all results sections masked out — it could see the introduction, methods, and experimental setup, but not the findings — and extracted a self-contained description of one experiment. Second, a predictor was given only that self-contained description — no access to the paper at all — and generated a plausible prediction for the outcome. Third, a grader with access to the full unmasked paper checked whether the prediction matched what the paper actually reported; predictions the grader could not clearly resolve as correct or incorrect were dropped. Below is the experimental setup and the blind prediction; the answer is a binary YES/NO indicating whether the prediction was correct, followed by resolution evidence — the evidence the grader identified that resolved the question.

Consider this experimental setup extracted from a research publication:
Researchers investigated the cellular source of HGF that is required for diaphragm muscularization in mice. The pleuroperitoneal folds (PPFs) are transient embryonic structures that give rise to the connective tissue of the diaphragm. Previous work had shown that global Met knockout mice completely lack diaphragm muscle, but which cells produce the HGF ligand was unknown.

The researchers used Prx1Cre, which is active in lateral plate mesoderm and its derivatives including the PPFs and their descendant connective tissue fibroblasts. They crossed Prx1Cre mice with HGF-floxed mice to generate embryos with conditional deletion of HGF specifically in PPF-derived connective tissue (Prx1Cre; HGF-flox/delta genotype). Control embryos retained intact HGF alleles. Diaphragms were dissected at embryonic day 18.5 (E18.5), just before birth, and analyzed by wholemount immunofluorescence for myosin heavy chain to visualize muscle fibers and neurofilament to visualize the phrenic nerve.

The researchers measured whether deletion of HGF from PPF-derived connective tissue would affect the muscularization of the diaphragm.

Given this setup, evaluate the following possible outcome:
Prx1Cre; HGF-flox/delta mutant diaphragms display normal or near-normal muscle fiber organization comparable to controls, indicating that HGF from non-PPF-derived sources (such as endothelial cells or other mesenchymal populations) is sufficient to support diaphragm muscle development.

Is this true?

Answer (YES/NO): NO